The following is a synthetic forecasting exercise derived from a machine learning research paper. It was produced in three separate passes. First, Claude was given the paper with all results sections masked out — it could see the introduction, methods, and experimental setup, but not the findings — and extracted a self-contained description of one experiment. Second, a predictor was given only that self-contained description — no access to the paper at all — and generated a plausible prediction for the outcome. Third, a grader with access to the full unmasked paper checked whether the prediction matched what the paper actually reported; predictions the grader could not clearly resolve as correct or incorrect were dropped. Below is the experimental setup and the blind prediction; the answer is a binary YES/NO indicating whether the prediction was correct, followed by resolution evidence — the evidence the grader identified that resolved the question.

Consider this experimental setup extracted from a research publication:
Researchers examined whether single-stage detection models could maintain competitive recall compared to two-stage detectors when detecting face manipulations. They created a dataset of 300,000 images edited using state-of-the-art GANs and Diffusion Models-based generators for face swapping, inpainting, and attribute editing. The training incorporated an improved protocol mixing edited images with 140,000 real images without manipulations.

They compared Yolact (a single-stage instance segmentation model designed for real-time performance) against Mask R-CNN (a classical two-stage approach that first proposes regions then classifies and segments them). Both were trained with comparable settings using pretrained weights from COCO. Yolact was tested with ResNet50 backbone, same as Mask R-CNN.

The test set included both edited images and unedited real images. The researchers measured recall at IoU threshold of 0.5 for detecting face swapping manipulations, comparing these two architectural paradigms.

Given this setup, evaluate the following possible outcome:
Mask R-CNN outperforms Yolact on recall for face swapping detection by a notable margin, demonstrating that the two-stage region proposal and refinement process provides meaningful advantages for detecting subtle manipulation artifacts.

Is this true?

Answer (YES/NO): NO